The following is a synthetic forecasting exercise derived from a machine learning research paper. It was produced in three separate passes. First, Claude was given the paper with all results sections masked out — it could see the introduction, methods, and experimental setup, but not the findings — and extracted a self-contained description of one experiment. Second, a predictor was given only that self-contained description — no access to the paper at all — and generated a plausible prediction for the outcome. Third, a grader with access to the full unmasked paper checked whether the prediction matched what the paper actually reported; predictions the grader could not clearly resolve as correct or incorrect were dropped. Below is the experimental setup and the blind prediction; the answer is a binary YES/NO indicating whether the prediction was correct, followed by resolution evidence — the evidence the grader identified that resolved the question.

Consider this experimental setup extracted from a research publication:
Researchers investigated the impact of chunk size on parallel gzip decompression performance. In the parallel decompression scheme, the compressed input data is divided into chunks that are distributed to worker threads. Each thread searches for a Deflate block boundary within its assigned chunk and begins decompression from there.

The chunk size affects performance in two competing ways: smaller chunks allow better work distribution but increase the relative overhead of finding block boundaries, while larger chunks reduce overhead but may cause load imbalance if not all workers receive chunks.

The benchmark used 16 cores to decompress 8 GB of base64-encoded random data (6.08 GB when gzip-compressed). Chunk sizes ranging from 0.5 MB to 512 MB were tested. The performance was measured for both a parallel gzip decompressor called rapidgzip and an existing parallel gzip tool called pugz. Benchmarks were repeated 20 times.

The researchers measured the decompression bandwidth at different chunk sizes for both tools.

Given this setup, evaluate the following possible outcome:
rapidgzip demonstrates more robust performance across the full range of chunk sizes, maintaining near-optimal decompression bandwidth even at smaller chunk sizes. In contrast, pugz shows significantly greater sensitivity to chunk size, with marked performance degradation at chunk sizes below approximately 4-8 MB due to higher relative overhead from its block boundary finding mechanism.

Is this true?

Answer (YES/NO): NO